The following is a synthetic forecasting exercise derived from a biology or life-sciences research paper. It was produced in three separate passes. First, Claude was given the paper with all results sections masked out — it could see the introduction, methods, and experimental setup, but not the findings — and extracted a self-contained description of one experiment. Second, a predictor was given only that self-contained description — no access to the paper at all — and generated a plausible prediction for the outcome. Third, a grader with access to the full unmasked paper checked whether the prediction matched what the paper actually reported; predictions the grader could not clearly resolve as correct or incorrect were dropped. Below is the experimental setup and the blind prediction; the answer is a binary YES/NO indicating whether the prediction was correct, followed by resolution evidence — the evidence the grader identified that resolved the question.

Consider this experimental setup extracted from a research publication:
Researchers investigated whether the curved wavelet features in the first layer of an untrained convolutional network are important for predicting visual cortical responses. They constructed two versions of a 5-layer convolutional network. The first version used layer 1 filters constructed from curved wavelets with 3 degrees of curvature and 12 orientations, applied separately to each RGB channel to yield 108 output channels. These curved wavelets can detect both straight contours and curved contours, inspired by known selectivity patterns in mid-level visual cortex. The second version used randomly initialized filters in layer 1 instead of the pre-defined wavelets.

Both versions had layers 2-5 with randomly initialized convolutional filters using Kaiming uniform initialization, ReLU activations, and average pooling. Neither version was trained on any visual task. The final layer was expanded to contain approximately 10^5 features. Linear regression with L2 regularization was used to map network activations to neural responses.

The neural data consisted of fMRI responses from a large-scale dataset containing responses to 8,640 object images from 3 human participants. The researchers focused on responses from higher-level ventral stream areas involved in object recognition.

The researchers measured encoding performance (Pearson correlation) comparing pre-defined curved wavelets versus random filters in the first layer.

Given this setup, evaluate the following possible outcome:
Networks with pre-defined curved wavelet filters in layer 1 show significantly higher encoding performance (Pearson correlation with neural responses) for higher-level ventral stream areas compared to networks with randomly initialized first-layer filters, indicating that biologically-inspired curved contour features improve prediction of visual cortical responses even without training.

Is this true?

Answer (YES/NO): NO